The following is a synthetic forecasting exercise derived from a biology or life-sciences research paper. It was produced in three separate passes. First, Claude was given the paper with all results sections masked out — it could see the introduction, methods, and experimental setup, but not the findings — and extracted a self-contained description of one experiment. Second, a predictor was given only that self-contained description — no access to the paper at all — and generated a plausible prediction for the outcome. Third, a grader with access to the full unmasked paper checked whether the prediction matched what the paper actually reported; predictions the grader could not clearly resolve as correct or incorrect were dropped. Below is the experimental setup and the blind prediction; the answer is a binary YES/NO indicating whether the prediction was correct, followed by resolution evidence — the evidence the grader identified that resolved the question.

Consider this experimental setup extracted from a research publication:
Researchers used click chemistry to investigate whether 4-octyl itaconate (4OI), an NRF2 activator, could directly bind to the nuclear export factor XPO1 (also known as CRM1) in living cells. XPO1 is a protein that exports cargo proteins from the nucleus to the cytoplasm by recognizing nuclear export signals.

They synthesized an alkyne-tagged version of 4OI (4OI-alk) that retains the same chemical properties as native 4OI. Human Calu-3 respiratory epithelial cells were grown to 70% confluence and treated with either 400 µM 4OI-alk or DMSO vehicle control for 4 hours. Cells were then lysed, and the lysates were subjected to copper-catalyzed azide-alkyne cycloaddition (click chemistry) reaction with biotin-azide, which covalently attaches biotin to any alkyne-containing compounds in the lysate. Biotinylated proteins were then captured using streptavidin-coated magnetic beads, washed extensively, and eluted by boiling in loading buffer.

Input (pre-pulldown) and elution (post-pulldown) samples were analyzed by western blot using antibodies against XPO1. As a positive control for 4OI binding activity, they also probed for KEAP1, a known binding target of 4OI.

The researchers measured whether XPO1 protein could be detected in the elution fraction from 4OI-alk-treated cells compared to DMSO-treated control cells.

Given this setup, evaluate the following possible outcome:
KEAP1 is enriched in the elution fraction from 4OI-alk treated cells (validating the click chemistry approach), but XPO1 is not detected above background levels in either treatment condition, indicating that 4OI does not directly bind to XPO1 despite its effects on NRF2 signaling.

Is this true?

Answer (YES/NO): NO